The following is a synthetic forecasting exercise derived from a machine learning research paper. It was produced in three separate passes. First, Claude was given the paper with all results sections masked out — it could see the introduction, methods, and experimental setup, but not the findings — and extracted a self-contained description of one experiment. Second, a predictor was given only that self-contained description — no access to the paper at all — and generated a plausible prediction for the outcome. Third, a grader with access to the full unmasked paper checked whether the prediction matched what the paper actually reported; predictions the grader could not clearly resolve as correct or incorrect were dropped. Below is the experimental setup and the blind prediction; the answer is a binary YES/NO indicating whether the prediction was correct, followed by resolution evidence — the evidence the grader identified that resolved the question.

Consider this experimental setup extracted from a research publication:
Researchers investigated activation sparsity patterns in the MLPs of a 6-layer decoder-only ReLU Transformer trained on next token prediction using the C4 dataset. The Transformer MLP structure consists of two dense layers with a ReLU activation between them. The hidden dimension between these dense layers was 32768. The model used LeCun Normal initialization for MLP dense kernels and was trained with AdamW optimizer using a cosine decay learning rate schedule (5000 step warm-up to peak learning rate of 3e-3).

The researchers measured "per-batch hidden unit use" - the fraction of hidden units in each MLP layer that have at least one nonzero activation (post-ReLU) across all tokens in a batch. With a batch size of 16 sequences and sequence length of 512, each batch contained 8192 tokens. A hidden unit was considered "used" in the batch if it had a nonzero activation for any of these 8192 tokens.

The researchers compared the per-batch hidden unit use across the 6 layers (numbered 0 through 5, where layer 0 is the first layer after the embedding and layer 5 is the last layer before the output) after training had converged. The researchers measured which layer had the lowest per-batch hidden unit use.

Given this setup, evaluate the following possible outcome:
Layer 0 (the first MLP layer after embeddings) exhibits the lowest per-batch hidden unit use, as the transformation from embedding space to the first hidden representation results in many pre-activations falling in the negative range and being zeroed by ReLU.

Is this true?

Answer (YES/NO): YES